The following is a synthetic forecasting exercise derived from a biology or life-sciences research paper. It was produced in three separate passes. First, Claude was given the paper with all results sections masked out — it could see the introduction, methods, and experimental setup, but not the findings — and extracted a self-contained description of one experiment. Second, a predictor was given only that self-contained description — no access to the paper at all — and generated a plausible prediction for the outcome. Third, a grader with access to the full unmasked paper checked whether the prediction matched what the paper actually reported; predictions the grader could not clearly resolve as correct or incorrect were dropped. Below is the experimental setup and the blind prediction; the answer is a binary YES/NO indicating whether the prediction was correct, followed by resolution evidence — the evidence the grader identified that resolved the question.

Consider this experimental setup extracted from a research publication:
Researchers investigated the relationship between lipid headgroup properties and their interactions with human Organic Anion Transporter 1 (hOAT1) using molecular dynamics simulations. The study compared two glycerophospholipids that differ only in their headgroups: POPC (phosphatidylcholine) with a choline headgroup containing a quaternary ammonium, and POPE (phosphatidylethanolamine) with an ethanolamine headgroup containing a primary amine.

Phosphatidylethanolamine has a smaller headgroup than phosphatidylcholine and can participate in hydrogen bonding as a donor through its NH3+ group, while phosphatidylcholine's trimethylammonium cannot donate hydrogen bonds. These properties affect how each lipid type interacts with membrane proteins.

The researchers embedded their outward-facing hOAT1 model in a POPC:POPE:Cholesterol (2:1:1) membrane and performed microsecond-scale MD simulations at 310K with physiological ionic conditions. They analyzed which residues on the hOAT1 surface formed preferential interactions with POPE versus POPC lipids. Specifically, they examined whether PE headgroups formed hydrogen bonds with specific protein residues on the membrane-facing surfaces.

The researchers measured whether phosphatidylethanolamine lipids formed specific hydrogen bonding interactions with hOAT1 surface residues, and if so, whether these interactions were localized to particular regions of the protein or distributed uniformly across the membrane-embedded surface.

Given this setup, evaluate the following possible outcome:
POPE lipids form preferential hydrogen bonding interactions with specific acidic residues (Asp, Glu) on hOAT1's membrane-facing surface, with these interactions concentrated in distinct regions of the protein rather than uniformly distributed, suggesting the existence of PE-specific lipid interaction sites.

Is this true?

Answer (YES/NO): NO